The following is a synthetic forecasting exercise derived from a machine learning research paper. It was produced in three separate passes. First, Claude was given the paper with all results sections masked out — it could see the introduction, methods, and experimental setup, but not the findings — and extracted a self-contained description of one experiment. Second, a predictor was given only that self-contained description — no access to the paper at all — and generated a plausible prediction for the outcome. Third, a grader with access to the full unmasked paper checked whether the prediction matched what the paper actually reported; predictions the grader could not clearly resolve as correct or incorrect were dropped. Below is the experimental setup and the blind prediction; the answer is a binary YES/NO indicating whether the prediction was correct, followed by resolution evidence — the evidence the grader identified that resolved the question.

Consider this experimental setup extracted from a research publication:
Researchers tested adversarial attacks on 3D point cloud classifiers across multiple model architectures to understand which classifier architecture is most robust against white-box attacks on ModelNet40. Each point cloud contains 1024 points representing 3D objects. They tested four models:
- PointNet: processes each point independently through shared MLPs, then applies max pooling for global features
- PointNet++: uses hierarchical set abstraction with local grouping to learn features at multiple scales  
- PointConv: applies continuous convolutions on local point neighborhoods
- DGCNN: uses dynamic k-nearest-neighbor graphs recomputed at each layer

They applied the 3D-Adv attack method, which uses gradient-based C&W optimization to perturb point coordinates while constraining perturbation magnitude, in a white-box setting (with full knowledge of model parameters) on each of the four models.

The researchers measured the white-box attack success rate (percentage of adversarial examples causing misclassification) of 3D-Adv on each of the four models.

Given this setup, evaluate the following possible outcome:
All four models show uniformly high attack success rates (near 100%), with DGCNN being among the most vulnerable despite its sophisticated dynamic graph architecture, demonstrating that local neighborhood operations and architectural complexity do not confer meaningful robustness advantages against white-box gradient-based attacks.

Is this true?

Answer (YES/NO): NO